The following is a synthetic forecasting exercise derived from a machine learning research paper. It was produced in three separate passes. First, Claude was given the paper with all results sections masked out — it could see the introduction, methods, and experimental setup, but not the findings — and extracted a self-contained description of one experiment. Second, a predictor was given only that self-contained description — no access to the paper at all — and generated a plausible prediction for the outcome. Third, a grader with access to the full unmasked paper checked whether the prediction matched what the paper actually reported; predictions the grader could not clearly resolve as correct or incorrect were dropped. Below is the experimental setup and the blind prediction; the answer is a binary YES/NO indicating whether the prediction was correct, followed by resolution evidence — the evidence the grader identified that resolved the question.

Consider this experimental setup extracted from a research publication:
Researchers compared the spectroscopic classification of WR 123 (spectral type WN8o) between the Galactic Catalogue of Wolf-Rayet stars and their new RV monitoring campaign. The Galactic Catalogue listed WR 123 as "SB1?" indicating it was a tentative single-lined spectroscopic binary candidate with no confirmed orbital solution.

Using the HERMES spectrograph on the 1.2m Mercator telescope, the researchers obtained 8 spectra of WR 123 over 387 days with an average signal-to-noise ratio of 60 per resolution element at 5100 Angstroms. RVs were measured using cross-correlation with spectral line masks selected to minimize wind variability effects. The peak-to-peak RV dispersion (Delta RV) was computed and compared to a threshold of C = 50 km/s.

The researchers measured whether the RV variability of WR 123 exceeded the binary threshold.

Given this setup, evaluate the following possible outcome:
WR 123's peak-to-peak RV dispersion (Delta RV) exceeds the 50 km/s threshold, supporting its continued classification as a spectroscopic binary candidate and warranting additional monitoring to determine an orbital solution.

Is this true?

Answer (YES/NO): YES